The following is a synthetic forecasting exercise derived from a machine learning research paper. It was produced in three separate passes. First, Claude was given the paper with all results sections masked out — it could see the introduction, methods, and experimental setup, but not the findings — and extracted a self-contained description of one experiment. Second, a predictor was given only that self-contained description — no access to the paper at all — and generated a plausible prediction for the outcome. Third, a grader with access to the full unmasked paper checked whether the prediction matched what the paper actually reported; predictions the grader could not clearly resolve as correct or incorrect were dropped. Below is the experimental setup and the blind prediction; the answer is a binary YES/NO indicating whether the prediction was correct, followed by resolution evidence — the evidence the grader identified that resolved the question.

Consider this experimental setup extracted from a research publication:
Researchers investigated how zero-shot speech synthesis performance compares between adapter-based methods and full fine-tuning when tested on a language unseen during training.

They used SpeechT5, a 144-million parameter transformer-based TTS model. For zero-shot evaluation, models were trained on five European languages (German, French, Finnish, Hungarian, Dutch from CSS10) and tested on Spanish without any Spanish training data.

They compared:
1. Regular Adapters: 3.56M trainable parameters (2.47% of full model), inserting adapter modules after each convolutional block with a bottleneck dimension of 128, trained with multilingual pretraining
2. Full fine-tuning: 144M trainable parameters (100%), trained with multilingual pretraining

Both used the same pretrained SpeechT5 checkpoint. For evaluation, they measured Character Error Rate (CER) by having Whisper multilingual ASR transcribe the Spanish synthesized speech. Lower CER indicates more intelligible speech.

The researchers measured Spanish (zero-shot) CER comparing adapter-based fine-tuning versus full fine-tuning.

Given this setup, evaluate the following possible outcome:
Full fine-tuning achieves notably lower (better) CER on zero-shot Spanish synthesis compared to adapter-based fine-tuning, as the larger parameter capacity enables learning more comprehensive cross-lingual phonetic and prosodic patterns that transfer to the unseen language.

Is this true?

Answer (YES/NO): YES